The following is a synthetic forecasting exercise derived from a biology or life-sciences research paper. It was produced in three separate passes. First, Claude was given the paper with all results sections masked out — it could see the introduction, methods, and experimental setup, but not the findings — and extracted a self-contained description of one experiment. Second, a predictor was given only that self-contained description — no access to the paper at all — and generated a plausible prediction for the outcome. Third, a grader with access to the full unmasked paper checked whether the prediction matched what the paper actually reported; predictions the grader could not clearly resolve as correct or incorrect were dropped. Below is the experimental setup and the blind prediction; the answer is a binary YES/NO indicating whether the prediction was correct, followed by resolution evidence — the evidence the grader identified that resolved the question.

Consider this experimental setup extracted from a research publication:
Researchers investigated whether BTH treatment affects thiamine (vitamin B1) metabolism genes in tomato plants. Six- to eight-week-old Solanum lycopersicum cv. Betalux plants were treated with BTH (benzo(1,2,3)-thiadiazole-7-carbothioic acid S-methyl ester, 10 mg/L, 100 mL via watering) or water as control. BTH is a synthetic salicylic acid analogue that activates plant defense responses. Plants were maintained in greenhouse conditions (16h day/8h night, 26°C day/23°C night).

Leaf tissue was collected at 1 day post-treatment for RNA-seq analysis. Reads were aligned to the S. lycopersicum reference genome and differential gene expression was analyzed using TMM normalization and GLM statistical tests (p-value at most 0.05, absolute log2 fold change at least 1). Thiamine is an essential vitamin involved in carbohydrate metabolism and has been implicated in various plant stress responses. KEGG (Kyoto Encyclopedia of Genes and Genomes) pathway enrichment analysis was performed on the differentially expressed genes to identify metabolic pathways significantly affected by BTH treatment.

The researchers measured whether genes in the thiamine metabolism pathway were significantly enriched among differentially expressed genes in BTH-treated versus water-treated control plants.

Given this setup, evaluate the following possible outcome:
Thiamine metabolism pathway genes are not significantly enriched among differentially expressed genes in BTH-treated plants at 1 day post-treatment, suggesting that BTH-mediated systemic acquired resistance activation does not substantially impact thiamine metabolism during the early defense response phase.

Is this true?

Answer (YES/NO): NO